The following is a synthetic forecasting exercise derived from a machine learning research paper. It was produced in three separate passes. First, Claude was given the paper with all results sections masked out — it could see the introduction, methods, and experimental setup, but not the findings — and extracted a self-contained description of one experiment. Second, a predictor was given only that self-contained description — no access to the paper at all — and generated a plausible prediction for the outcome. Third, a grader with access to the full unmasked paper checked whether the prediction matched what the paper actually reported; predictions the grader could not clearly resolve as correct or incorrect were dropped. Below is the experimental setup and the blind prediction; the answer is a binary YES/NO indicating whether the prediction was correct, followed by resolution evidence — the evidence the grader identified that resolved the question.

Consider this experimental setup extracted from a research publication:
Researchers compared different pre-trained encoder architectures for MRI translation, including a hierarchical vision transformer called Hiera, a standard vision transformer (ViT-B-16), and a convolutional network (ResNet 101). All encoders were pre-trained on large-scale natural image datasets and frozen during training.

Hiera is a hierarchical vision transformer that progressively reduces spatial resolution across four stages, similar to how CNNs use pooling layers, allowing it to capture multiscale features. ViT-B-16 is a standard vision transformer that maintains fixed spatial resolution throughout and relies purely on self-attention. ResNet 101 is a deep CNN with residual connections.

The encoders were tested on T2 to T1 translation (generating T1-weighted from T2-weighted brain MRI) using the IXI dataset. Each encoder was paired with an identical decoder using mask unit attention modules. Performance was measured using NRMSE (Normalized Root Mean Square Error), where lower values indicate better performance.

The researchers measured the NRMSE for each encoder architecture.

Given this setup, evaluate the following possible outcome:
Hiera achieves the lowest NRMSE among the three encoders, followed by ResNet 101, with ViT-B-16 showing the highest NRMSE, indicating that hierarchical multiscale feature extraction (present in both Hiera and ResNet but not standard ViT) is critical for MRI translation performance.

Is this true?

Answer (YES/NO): YES